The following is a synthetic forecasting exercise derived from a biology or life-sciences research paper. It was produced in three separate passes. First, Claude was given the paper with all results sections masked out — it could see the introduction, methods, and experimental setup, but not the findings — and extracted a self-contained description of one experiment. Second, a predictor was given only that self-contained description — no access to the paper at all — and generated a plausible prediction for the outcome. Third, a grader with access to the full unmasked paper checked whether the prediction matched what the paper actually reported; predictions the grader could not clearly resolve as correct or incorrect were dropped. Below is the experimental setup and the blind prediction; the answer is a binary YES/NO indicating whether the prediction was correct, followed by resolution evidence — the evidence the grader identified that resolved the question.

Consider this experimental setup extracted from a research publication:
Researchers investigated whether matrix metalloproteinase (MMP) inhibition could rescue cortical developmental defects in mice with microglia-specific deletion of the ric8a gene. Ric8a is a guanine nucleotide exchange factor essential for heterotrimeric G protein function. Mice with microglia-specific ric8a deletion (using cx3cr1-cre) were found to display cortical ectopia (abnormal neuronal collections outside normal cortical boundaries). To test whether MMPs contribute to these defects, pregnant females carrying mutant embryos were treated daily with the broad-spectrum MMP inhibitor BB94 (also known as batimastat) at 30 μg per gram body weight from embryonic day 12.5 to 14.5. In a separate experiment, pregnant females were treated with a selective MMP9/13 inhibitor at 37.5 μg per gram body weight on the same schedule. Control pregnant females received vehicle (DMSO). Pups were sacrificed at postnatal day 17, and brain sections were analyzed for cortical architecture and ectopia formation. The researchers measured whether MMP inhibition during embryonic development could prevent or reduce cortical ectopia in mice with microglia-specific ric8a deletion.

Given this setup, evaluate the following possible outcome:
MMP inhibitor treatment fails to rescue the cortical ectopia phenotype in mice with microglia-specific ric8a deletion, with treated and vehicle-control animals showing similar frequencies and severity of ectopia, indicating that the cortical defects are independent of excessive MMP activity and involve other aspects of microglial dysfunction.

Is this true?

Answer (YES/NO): NO